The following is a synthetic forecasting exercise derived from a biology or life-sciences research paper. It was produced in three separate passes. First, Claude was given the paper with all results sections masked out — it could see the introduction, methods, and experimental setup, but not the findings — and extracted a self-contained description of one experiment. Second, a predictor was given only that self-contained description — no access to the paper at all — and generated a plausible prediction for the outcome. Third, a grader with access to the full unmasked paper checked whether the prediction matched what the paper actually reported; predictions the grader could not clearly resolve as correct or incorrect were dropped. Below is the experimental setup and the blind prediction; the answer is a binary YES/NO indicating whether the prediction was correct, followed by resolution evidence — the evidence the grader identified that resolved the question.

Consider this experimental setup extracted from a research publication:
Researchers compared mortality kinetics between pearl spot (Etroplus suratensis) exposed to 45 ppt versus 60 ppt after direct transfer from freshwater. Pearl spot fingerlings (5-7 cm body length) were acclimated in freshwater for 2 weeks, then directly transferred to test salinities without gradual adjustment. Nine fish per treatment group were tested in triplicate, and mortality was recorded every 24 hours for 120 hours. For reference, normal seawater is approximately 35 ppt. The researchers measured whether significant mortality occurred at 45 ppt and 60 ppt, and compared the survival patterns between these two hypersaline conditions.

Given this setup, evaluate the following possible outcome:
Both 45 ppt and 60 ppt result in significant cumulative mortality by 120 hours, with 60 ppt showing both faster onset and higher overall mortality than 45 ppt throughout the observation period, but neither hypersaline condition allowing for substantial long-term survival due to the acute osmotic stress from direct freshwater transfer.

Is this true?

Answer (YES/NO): NO